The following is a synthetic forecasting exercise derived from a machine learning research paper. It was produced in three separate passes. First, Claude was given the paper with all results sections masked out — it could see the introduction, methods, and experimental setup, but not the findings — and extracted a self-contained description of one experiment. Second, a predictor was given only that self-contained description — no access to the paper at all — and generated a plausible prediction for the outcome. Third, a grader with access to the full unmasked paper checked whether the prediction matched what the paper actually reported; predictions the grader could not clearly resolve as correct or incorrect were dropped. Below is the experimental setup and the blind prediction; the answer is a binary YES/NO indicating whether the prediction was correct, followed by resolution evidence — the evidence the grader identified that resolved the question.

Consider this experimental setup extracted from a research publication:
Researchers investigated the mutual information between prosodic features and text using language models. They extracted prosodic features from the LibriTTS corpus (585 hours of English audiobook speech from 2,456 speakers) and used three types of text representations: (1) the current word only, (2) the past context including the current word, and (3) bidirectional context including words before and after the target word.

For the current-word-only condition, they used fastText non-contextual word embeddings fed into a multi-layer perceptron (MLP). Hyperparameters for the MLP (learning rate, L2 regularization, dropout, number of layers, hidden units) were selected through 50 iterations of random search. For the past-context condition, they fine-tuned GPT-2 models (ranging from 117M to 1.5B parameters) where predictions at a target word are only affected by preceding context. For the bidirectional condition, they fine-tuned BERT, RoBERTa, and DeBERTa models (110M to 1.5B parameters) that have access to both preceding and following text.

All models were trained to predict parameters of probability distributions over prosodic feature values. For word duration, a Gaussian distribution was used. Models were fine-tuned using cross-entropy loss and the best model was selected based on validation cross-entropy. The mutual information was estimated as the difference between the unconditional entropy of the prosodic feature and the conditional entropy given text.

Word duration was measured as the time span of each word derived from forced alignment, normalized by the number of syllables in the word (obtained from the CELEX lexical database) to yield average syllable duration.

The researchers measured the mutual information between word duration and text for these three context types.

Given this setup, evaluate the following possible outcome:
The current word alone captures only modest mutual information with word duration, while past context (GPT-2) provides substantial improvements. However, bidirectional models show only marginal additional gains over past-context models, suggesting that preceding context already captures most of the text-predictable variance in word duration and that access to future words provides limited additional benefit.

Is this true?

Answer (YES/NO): NO